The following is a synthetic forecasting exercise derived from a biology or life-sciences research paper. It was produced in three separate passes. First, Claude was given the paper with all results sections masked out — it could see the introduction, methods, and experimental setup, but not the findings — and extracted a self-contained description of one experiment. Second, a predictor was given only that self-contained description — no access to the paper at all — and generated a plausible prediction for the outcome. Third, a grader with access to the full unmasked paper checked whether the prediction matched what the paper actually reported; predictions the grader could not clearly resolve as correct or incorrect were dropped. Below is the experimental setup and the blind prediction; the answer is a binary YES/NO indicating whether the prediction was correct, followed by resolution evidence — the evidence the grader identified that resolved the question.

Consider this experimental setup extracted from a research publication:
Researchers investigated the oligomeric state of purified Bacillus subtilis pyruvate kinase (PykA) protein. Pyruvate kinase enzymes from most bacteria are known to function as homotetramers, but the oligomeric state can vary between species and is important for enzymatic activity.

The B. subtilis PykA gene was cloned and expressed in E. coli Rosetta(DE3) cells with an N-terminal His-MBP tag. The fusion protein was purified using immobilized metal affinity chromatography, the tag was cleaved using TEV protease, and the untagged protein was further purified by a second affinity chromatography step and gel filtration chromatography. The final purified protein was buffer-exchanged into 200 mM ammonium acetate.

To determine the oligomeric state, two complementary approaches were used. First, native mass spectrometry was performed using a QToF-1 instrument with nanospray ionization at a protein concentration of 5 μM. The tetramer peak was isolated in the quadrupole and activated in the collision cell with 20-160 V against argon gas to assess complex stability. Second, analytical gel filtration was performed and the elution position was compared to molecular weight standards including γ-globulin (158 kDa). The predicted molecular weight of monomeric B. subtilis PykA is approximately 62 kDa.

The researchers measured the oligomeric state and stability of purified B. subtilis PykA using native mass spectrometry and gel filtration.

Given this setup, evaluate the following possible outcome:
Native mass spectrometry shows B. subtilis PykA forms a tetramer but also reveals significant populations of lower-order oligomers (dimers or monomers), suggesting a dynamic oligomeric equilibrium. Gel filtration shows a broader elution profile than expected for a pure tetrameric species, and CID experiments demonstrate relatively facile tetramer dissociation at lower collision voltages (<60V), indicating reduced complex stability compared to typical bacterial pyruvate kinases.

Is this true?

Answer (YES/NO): NO